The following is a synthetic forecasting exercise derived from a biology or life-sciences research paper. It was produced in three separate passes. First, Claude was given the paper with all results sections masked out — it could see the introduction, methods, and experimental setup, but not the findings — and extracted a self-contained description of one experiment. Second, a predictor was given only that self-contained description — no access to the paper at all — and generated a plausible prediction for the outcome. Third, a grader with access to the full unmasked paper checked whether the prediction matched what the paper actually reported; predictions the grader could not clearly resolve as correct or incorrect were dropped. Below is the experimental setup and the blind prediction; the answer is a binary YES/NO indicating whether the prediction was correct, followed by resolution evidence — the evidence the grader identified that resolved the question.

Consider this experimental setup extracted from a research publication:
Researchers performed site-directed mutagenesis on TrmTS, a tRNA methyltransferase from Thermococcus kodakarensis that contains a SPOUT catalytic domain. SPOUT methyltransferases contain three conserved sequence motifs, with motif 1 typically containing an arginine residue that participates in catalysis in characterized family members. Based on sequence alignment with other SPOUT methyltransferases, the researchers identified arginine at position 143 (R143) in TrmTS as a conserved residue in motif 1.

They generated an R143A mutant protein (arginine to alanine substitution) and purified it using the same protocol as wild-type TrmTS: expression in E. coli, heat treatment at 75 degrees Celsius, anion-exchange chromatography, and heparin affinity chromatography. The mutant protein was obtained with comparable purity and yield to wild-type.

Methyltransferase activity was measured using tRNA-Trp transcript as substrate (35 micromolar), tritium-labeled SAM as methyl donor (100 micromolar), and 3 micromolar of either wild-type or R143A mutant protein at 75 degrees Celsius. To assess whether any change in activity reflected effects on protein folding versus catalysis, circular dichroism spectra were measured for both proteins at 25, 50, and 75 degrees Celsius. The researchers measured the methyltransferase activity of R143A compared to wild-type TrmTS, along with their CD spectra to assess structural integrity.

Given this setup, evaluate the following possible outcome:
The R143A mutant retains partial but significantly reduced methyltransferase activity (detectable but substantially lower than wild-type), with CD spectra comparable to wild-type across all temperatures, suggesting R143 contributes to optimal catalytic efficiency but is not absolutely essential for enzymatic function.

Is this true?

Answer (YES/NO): NO